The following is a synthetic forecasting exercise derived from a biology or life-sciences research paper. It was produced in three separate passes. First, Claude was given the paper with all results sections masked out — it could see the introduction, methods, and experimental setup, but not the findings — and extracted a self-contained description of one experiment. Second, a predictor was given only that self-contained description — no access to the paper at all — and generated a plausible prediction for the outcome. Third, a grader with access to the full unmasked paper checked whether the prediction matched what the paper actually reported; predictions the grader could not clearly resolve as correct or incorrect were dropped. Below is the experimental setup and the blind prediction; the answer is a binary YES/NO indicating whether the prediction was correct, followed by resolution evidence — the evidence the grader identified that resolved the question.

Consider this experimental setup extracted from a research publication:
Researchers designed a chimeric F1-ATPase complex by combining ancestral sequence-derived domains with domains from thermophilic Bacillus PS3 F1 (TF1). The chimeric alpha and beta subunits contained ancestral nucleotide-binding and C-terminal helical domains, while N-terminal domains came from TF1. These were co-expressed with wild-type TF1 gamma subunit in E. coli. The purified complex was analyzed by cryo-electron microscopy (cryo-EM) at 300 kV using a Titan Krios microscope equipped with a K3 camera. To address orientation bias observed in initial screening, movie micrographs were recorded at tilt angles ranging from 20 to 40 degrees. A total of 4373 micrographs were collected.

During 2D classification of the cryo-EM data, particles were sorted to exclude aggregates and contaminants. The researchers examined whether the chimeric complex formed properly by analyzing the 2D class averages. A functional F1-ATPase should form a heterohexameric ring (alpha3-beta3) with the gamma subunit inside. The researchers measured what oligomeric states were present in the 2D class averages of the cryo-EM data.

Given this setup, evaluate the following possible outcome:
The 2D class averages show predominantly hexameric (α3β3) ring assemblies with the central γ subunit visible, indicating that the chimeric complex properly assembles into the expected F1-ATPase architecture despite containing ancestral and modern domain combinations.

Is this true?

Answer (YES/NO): NO